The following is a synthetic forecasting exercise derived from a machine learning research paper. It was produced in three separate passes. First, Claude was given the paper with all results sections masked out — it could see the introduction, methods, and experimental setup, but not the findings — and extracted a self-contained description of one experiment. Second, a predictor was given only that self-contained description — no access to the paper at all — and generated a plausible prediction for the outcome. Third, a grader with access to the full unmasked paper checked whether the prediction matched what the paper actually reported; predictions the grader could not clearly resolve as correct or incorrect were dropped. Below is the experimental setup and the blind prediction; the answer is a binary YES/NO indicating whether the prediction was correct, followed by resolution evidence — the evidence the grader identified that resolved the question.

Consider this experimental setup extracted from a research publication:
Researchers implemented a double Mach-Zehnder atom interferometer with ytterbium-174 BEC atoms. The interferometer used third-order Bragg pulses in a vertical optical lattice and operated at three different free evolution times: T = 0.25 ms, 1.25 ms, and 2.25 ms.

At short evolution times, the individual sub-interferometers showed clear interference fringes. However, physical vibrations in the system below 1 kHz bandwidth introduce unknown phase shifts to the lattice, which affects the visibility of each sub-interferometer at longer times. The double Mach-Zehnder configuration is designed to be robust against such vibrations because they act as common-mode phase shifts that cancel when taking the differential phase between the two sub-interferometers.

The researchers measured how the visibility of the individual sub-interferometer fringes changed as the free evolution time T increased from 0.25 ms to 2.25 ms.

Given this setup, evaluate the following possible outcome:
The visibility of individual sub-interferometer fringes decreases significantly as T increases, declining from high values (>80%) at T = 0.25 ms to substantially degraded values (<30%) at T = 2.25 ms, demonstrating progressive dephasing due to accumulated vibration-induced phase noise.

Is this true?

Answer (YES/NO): NO